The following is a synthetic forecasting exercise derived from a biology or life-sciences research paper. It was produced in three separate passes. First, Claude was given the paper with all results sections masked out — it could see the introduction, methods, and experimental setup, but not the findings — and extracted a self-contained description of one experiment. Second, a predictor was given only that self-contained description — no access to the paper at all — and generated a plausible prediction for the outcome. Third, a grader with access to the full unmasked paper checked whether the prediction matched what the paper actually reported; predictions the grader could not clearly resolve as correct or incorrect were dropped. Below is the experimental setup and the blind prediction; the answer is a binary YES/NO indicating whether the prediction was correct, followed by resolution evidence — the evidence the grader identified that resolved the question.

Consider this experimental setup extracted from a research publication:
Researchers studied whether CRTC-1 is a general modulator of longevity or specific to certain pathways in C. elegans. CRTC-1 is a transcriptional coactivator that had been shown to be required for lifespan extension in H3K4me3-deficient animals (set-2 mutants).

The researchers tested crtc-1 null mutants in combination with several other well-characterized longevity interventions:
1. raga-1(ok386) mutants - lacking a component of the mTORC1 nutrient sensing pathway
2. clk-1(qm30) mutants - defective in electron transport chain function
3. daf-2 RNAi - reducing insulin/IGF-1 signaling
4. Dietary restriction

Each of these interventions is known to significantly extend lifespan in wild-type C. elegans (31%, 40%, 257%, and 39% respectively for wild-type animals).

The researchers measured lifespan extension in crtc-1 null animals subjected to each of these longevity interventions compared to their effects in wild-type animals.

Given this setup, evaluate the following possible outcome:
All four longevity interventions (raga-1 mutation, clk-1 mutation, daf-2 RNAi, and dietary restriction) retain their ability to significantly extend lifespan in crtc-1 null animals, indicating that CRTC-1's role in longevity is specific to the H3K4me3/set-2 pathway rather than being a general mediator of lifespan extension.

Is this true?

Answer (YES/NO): YES